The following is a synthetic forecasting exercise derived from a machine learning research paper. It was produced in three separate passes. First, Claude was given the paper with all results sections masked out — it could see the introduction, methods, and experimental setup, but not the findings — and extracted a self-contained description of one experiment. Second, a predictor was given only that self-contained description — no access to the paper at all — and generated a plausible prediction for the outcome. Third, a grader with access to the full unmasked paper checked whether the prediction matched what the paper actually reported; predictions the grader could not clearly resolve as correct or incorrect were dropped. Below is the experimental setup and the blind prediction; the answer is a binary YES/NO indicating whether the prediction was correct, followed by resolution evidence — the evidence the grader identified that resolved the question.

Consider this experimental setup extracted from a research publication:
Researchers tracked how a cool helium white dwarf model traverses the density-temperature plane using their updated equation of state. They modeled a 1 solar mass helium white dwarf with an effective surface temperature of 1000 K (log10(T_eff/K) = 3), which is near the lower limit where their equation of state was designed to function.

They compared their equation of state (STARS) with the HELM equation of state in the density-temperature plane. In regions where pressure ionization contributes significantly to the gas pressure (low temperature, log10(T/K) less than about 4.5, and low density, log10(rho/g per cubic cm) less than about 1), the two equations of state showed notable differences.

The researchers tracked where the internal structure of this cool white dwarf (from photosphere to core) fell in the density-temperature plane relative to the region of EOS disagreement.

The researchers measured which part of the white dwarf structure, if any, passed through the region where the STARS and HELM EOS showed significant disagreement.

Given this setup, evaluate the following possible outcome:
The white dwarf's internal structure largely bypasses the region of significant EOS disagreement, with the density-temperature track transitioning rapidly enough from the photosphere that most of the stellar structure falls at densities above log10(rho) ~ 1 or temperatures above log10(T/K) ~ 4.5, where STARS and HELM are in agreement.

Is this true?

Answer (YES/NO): YES